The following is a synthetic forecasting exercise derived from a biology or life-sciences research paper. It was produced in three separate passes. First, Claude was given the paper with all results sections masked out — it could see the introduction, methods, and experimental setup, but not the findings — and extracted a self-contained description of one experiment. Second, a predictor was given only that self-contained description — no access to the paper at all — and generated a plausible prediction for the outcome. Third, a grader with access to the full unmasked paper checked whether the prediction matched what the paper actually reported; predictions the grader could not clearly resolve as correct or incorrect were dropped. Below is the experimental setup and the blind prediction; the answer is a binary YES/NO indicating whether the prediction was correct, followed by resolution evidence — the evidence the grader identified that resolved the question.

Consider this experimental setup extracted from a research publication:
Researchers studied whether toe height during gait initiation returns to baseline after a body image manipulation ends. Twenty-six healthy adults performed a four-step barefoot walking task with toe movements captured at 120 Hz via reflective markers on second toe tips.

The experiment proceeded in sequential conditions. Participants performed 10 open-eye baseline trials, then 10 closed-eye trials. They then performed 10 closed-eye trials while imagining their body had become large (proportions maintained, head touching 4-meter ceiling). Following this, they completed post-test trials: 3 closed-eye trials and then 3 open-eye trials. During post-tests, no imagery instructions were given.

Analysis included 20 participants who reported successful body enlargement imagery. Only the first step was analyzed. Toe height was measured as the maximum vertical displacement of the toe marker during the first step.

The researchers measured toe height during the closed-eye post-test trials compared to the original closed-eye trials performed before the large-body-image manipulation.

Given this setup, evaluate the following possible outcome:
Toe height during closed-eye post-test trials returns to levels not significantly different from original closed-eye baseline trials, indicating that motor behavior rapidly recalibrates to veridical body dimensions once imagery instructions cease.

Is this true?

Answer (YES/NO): YES